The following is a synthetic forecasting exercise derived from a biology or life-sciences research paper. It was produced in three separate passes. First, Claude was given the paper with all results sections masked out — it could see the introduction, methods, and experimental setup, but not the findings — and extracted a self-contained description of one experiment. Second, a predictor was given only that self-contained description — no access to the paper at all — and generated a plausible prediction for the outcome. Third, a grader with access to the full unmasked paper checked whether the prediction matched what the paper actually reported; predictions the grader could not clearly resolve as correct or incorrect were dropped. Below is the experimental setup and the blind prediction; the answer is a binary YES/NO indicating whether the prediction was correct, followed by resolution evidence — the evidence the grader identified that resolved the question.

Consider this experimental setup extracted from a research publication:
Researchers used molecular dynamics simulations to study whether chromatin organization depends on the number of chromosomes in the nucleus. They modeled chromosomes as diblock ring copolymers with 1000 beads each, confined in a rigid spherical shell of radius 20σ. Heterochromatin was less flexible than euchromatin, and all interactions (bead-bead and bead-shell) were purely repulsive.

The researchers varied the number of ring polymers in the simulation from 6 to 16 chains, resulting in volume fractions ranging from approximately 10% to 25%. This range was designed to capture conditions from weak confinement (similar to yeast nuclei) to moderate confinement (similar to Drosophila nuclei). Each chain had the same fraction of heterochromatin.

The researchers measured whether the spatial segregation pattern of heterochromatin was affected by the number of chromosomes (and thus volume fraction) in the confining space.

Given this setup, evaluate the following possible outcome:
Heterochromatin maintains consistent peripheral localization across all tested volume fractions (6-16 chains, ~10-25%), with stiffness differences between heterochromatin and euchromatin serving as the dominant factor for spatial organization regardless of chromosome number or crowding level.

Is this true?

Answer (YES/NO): NO